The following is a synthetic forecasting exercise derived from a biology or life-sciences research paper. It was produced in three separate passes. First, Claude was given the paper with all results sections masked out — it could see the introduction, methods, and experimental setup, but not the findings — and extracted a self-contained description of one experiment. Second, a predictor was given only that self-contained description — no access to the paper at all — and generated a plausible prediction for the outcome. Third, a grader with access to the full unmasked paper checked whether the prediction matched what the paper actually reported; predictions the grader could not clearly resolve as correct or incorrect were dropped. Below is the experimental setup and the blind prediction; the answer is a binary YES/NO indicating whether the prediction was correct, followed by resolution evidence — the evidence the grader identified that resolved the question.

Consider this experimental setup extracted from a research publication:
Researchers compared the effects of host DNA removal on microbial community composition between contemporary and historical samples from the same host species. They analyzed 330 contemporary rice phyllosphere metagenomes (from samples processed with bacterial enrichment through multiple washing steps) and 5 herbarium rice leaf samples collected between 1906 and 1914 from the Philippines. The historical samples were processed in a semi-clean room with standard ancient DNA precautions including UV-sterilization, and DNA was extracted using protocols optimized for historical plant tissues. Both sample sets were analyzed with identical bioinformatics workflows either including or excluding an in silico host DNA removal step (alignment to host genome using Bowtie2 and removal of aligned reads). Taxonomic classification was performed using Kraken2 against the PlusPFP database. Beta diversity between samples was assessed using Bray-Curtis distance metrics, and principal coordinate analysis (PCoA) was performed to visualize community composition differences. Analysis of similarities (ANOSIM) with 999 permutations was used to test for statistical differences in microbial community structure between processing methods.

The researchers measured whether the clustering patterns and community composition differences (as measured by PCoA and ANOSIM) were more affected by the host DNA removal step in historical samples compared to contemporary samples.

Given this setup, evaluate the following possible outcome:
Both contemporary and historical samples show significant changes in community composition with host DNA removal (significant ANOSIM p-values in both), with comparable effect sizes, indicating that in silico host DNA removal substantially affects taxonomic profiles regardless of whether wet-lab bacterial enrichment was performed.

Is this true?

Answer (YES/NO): NO